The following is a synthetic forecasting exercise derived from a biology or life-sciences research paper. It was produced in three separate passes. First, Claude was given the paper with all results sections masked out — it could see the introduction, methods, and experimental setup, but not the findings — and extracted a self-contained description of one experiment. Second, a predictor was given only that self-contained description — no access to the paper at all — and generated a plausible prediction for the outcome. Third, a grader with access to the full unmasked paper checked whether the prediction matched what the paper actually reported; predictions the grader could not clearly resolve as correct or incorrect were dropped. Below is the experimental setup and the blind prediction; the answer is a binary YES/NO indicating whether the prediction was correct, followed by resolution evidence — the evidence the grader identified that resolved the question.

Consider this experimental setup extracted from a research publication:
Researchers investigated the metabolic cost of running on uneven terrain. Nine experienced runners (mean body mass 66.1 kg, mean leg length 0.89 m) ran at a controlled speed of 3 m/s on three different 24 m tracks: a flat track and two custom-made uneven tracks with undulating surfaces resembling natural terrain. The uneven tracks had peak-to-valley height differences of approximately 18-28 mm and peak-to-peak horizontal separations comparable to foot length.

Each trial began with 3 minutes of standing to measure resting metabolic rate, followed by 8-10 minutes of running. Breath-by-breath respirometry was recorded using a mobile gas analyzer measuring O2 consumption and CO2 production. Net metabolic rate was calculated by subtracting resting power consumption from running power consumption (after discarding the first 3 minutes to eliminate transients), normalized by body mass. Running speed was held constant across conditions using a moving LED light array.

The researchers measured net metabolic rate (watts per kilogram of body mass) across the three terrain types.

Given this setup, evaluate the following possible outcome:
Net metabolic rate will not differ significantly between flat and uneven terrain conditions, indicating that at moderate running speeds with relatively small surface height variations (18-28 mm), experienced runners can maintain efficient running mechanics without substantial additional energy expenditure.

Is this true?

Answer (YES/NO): YES